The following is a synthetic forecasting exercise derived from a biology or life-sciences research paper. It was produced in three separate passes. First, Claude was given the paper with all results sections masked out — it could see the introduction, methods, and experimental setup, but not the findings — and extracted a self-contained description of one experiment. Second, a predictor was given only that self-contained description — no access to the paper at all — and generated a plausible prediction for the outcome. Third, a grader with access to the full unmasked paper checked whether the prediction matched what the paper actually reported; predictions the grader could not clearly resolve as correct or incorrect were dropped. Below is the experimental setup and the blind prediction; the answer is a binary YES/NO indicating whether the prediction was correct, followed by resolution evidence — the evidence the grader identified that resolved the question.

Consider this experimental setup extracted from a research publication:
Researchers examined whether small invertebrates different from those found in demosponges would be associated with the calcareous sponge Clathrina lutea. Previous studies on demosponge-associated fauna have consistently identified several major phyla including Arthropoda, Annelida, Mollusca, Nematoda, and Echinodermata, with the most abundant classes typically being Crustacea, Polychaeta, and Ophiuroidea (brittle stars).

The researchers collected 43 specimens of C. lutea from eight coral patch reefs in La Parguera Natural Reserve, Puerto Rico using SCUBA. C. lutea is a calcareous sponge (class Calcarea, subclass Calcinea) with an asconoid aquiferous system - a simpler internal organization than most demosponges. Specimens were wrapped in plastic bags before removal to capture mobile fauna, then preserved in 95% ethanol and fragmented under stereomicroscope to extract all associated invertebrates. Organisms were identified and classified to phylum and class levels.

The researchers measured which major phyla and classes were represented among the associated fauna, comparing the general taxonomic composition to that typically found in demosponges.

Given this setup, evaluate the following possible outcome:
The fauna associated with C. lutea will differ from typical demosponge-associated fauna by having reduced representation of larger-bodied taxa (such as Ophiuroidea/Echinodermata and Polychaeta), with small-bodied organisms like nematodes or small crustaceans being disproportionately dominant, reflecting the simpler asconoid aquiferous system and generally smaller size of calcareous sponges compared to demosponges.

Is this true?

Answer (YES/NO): NO